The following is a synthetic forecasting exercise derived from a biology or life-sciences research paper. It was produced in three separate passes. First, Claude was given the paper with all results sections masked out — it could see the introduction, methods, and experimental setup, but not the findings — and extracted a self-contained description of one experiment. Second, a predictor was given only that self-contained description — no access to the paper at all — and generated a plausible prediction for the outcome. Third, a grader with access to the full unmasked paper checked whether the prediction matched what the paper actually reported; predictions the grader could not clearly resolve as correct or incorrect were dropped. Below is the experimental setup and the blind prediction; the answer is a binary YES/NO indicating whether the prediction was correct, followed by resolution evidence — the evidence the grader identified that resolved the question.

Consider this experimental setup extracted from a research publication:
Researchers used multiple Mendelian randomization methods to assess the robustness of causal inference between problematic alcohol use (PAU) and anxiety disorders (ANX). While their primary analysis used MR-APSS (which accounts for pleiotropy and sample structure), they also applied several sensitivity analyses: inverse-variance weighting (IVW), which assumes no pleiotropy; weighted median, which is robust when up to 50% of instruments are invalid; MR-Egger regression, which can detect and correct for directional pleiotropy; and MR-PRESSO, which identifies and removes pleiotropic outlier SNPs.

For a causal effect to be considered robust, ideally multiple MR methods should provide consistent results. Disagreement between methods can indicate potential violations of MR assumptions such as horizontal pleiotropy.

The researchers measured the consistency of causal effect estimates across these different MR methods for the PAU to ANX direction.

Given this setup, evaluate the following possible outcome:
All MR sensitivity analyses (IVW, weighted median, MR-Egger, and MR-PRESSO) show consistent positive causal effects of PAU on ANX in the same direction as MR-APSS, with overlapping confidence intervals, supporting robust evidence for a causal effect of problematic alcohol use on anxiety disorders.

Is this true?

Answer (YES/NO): NO